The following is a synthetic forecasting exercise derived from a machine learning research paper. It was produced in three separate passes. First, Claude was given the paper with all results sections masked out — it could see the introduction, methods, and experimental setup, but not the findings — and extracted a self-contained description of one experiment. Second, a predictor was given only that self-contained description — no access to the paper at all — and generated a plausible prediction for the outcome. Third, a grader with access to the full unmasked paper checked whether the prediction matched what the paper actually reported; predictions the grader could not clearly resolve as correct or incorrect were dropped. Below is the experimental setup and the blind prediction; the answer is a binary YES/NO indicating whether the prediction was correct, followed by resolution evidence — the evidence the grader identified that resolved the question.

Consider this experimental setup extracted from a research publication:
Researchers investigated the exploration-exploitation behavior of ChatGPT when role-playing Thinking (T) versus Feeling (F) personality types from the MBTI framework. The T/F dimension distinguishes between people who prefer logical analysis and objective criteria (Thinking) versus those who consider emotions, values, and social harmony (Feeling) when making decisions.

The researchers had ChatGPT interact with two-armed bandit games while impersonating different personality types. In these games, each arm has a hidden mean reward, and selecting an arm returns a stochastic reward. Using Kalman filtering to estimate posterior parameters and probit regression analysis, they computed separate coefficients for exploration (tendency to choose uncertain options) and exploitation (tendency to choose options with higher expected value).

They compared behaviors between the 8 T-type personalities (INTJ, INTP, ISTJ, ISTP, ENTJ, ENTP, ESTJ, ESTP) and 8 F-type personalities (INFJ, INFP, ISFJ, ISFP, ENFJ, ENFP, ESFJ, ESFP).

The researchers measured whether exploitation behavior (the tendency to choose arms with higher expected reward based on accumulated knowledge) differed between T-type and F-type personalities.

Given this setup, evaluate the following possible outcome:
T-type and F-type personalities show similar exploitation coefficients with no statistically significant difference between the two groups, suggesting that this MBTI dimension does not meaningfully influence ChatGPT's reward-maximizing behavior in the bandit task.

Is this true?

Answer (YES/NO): YES